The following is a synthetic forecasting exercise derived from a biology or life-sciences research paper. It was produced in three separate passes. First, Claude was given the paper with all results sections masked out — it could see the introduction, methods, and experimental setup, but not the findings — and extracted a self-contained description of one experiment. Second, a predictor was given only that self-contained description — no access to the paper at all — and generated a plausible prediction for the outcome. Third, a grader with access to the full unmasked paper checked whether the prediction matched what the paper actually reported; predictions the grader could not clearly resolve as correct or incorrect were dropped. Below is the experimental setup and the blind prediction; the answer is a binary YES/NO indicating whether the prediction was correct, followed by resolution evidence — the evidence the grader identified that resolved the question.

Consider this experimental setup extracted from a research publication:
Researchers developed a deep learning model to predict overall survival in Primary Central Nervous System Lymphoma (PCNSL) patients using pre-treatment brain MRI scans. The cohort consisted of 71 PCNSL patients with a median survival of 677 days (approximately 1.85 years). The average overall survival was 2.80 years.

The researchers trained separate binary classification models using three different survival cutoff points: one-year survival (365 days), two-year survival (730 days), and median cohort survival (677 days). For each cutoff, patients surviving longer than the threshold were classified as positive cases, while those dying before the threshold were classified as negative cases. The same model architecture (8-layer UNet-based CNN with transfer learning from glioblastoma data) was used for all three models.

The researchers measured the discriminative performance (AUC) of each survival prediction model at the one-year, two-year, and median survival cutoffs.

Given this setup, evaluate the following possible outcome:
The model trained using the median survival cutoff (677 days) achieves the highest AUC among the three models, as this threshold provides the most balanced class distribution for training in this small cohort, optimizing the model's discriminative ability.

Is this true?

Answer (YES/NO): NO